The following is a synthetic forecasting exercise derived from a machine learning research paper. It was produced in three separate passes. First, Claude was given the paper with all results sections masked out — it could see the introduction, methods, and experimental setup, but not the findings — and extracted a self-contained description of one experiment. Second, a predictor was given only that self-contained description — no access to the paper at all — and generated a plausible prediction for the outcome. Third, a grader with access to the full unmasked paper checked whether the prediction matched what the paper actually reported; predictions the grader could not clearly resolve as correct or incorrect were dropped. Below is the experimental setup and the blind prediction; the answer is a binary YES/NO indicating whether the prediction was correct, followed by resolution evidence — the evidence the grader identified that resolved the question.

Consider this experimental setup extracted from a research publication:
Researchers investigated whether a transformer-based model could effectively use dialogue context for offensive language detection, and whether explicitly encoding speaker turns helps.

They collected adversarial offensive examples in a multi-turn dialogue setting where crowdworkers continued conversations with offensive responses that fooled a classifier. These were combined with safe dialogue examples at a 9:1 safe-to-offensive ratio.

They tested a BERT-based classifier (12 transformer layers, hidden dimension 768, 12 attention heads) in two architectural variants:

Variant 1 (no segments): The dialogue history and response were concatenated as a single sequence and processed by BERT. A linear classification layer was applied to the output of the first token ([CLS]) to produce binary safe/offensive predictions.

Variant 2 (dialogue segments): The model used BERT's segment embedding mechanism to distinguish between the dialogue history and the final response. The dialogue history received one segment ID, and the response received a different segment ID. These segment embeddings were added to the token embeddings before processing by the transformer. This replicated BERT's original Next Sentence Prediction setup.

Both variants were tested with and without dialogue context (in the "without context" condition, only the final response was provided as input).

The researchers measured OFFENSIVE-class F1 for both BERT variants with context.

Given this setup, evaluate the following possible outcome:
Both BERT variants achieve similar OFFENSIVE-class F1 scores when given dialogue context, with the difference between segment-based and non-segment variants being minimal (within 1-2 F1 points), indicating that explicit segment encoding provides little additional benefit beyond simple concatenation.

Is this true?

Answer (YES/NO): NO